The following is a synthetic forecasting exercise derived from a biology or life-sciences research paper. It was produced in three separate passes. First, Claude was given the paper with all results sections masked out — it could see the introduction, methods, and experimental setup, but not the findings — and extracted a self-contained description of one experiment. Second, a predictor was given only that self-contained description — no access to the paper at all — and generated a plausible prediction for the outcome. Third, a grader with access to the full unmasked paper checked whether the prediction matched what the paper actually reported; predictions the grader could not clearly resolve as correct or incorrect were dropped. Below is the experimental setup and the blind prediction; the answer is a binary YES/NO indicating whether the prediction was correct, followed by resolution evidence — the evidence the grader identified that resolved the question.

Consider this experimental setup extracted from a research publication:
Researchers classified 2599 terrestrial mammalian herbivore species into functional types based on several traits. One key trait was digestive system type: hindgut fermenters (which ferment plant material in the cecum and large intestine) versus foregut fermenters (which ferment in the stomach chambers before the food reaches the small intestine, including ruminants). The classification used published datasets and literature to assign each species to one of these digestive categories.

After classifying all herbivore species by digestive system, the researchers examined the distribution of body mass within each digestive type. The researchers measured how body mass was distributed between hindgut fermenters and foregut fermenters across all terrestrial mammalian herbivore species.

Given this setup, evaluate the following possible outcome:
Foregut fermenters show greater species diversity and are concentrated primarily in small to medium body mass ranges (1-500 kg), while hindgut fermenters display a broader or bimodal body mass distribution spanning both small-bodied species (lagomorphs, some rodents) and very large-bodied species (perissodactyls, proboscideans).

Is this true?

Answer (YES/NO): NO